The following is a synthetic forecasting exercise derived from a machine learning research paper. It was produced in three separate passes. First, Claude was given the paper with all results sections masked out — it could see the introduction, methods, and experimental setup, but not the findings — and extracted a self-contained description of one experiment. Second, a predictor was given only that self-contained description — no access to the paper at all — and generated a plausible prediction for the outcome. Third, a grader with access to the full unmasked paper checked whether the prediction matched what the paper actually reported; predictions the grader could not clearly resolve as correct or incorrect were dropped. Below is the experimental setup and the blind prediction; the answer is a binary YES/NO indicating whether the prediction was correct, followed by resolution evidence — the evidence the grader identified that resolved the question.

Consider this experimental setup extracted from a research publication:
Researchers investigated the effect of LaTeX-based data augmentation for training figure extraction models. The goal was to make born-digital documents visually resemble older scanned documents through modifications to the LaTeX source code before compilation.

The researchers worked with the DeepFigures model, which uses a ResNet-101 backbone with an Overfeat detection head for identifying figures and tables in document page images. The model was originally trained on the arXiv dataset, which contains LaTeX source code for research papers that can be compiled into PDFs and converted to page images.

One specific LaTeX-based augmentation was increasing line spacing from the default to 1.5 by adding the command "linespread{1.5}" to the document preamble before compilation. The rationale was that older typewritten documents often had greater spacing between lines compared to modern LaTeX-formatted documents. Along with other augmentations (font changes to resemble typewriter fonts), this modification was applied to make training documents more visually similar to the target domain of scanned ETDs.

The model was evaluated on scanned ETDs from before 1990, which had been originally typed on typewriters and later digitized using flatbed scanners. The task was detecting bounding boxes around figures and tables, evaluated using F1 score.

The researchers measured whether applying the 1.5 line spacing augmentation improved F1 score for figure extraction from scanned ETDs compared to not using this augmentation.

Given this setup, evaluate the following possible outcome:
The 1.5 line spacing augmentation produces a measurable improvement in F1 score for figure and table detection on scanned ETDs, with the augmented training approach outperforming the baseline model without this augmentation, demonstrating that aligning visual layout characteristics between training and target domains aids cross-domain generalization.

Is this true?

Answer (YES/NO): NO